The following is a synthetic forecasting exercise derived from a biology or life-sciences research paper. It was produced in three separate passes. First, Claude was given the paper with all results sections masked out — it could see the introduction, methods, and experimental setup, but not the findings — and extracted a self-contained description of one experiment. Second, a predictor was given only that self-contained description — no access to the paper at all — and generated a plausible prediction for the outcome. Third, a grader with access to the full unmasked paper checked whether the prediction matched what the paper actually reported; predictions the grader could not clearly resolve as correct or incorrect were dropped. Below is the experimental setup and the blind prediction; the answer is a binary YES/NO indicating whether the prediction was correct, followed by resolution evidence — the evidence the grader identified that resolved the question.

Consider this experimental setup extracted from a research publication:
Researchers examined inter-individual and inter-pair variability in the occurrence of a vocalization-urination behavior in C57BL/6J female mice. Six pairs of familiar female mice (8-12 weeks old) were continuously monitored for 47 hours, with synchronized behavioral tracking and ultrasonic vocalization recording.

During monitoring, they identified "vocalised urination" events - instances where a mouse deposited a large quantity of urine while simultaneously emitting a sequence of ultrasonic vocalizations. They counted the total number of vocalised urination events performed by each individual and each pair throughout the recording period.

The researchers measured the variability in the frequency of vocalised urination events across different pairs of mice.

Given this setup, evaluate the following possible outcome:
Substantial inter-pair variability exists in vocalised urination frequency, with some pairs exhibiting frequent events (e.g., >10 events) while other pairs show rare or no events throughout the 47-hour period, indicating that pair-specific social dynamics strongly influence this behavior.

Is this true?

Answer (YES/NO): YES